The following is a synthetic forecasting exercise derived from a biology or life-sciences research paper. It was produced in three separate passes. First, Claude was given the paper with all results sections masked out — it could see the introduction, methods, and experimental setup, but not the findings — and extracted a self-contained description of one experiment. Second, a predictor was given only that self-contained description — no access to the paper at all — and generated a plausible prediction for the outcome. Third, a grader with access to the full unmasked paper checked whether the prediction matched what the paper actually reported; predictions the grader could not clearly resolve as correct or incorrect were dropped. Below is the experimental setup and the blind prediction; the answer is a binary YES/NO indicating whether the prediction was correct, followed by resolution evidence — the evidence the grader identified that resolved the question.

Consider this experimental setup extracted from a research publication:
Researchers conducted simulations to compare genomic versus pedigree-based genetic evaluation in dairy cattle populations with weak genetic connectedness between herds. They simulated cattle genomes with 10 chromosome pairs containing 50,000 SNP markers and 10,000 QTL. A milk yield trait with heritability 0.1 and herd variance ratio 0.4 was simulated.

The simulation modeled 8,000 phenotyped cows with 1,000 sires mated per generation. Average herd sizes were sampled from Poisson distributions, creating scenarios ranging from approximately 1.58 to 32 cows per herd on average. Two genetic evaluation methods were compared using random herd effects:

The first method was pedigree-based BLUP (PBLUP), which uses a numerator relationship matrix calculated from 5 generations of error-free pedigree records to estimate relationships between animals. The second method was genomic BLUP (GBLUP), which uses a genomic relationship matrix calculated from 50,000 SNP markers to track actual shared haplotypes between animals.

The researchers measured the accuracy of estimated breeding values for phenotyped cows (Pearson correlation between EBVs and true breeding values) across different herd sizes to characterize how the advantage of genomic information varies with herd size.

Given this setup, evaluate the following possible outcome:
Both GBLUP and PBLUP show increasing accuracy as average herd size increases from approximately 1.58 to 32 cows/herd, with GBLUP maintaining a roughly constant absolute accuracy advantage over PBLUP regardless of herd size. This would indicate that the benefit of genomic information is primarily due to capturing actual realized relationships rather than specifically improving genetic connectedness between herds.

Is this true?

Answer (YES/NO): YES